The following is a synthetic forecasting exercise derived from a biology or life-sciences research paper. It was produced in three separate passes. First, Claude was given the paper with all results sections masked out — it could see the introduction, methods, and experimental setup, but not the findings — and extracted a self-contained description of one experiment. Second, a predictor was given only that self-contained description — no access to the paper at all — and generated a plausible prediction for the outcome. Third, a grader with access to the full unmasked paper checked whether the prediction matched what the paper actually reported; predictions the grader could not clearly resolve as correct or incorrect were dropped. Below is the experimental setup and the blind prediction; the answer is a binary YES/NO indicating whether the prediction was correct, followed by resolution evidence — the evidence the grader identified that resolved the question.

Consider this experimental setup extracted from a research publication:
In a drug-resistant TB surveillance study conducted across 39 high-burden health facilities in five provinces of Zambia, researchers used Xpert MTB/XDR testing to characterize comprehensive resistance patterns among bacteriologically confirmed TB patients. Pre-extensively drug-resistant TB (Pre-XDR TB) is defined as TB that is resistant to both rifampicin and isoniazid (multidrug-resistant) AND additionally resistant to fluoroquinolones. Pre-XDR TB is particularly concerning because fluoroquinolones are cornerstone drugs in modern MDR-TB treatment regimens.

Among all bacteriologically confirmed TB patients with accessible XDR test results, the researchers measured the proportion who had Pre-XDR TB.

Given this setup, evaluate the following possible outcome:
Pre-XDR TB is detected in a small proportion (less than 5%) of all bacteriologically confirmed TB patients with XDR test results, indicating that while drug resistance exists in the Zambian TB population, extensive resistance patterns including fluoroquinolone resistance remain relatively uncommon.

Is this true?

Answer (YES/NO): YES